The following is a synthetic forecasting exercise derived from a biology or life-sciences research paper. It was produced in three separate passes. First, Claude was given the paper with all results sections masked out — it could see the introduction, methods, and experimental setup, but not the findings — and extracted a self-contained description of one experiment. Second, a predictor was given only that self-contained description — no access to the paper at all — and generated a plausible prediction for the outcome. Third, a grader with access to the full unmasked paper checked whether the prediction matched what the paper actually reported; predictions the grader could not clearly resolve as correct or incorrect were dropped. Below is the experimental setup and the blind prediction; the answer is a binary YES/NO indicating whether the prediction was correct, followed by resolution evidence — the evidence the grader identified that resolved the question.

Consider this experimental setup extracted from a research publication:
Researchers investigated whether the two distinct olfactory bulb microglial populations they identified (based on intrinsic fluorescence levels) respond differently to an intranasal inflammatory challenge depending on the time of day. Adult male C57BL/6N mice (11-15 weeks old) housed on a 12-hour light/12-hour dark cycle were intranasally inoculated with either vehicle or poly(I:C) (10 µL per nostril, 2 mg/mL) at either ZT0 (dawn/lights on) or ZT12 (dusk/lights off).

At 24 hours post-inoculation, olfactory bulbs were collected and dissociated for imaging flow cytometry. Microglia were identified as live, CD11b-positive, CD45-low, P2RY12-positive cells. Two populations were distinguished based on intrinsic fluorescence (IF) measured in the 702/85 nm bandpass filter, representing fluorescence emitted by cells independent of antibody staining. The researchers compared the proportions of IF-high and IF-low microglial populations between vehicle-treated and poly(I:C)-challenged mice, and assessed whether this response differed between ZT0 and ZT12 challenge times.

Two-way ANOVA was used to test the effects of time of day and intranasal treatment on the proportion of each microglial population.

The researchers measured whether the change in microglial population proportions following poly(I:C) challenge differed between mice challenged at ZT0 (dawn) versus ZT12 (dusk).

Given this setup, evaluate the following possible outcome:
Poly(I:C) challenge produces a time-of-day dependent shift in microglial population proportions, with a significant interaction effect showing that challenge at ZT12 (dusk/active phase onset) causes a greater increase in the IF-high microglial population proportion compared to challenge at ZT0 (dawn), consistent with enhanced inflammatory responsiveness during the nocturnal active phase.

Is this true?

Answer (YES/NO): NO